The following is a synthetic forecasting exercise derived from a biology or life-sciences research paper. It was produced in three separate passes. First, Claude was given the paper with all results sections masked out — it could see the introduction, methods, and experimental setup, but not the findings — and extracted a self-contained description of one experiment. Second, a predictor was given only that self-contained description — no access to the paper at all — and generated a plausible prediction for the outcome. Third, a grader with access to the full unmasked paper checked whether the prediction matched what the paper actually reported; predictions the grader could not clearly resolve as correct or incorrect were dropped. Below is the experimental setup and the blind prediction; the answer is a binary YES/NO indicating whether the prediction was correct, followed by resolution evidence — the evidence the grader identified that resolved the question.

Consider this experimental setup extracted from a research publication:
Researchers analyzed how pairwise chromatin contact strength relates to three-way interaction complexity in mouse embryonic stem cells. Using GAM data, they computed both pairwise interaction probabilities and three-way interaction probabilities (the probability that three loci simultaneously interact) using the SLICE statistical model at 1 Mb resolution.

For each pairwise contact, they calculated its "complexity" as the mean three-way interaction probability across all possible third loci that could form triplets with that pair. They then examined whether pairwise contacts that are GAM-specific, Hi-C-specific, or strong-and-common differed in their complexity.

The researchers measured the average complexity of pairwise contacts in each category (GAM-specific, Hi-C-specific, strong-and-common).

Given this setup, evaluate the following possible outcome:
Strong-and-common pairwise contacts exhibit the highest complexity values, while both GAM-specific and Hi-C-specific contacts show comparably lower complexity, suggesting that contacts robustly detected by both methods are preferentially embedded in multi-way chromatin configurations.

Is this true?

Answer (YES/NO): NO